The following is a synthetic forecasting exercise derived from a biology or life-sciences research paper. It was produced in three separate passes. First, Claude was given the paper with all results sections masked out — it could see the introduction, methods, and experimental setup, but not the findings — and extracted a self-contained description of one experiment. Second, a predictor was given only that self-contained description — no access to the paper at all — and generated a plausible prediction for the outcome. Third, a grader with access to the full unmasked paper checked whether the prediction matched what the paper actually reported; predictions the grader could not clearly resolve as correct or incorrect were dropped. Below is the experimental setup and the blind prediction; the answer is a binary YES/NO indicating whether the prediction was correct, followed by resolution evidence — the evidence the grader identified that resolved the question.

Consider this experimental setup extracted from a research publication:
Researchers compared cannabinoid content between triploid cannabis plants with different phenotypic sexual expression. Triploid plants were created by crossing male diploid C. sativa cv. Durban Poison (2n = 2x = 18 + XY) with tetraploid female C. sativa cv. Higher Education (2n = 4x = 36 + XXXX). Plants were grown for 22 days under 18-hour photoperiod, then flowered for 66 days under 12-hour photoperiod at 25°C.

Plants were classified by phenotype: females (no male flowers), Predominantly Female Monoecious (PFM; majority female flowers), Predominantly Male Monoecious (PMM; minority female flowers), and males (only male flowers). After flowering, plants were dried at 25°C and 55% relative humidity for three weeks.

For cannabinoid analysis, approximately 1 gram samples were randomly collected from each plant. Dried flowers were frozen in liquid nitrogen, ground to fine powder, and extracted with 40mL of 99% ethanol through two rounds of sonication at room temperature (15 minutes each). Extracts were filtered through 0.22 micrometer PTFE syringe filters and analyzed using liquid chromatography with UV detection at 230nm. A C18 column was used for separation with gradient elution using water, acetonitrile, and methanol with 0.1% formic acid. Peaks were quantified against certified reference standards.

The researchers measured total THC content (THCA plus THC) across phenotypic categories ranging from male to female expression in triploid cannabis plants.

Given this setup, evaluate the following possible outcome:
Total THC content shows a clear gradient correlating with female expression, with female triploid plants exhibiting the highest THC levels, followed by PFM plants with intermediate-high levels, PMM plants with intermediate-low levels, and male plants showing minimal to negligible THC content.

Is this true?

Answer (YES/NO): NO